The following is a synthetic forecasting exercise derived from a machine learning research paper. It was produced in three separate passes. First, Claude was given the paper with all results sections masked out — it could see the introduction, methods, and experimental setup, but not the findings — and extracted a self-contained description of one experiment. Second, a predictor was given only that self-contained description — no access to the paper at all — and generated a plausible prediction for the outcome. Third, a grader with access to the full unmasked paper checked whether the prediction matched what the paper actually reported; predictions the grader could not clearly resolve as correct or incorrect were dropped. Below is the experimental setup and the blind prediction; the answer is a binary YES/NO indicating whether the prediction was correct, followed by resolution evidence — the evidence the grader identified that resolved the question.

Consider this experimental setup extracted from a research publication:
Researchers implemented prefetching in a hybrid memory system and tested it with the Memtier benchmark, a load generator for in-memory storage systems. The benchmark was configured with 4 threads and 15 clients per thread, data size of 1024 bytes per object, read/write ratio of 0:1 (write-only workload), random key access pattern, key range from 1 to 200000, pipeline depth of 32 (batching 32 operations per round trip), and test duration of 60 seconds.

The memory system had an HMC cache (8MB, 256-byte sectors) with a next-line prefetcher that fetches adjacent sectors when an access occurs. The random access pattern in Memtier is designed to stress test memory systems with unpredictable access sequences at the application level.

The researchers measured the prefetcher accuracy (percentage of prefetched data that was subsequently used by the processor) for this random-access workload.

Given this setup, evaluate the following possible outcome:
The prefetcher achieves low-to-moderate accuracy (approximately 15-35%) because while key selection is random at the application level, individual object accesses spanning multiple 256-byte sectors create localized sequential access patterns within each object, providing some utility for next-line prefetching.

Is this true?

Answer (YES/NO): NO